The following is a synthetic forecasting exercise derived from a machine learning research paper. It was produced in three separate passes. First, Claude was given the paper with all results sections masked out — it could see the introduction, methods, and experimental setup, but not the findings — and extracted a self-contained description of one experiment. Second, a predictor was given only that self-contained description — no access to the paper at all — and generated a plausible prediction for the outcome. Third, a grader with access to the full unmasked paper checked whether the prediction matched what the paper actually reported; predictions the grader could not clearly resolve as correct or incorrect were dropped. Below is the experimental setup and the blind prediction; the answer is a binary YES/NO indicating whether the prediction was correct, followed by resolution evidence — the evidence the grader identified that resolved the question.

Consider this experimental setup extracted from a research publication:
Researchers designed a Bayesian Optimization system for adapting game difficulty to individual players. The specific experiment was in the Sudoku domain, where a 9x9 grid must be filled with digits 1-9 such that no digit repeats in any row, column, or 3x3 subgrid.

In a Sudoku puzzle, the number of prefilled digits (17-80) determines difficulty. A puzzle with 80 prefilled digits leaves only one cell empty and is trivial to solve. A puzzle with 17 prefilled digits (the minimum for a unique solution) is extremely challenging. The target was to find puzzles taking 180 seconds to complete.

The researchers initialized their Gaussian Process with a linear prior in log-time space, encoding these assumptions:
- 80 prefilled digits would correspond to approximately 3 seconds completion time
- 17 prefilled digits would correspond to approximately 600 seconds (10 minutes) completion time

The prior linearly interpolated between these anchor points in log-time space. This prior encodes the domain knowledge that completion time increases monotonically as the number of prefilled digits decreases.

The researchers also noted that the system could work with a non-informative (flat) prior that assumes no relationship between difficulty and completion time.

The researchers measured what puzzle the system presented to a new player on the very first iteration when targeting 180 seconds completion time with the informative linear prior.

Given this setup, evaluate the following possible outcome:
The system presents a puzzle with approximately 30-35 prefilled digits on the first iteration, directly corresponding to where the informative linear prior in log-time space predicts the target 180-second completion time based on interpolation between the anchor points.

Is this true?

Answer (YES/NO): NO